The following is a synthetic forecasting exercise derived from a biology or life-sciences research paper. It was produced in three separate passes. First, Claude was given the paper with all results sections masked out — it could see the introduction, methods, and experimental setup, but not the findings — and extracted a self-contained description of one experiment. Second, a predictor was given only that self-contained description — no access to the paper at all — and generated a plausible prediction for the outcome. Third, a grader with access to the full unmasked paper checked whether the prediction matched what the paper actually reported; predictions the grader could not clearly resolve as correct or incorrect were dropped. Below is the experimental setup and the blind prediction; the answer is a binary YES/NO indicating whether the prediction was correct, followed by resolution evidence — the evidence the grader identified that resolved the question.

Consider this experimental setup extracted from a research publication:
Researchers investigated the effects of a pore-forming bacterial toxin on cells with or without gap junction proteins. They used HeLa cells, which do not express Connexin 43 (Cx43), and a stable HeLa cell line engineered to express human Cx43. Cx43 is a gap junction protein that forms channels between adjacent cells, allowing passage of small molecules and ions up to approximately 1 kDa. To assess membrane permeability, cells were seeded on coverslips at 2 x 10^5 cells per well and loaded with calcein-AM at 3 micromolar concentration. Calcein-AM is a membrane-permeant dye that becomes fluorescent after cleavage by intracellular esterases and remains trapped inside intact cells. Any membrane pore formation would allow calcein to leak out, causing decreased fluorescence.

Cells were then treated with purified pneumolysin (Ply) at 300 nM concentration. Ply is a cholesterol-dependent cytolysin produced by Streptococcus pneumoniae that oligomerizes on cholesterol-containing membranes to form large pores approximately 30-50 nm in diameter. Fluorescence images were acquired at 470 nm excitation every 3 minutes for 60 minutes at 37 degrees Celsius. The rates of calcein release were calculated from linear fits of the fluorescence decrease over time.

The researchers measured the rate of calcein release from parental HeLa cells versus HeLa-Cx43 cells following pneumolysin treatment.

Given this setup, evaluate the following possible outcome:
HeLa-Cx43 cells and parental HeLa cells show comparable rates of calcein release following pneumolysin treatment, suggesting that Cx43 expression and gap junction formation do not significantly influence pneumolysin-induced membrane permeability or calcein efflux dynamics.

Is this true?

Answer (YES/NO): NO